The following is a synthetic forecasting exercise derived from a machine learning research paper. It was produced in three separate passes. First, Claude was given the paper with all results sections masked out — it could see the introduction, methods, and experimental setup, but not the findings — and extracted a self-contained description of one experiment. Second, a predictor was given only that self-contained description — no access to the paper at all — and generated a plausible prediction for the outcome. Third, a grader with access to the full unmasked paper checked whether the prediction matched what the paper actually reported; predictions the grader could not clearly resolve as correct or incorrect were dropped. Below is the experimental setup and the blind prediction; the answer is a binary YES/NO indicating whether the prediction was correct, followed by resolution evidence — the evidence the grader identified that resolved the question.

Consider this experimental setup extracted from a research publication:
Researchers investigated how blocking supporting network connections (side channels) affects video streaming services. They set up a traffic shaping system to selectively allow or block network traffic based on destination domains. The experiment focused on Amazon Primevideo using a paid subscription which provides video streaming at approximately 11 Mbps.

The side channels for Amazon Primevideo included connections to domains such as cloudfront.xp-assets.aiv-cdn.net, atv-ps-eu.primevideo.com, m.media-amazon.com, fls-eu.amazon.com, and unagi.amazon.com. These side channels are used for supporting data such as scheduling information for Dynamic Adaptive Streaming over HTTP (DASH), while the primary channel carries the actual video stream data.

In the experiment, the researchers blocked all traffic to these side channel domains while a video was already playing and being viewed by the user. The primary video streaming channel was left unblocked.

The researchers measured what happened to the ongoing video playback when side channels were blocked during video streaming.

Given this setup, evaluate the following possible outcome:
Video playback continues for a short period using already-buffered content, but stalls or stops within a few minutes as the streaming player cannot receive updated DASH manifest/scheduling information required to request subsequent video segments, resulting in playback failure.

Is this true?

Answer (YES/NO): NO